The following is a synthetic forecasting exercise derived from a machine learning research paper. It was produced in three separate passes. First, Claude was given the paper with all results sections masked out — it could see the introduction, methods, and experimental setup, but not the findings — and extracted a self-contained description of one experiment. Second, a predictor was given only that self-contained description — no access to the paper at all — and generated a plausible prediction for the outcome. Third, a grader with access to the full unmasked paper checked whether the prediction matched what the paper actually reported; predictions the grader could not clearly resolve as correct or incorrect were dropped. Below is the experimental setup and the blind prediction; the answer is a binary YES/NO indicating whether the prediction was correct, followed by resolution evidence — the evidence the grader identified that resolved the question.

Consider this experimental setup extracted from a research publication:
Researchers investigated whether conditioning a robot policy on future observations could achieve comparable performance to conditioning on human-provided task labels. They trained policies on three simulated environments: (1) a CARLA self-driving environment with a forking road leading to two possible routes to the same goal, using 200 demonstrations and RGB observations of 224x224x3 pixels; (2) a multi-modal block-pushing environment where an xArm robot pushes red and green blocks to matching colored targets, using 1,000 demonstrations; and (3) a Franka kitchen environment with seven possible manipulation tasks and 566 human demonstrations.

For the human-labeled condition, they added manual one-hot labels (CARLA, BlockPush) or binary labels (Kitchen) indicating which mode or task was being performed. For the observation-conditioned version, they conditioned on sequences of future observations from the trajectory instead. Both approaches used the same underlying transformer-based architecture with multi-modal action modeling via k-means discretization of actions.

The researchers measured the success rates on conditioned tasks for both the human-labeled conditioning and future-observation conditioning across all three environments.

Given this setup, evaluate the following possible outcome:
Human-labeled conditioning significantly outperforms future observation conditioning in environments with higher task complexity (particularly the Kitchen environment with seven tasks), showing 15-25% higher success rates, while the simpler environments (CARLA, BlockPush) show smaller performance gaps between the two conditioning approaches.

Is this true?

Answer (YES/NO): NO